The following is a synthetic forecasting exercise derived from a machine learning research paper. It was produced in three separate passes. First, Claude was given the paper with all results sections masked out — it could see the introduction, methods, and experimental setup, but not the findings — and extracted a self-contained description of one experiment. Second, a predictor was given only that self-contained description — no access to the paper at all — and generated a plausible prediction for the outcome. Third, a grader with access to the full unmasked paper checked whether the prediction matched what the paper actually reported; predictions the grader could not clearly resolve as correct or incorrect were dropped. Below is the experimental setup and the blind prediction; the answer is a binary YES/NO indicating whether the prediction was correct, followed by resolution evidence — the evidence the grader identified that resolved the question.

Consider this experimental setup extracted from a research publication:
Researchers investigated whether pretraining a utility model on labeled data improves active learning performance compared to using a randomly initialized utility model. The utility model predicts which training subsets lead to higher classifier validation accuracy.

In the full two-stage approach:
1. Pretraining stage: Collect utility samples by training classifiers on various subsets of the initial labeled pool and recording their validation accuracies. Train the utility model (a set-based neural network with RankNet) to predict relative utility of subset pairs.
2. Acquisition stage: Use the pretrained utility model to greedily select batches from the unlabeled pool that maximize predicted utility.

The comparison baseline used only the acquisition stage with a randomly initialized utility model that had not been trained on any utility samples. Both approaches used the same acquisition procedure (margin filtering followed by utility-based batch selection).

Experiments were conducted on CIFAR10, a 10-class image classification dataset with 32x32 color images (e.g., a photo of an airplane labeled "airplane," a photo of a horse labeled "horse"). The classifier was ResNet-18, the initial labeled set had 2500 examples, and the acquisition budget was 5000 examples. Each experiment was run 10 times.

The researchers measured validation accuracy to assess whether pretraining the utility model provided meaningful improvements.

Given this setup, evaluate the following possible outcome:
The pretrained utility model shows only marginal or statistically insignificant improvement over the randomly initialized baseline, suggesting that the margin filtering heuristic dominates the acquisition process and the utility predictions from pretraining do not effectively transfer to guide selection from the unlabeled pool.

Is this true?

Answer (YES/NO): NO